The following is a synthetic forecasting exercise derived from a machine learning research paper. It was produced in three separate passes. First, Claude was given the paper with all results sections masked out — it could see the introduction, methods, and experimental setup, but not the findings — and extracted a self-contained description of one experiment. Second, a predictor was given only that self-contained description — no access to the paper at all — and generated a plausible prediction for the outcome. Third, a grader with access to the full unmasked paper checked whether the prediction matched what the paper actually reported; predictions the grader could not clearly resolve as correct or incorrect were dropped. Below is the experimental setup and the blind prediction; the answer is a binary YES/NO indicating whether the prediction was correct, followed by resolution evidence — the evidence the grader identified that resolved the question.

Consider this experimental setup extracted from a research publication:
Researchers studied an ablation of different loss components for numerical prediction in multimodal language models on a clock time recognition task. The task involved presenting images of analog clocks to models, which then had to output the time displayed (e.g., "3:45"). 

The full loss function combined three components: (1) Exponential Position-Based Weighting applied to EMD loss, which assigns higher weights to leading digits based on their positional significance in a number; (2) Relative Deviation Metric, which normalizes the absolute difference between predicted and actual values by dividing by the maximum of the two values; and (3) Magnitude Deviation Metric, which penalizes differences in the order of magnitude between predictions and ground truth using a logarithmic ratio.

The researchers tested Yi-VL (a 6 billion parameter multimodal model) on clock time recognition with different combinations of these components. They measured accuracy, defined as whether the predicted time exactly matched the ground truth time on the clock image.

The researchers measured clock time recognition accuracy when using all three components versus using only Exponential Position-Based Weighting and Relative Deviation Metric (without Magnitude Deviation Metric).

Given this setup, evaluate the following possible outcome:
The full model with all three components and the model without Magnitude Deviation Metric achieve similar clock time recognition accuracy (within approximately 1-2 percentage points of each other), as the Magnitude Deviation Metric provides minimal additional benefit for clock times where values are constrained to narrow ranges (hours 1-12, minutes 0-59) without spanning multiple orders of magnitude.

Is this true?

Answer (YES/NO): YES